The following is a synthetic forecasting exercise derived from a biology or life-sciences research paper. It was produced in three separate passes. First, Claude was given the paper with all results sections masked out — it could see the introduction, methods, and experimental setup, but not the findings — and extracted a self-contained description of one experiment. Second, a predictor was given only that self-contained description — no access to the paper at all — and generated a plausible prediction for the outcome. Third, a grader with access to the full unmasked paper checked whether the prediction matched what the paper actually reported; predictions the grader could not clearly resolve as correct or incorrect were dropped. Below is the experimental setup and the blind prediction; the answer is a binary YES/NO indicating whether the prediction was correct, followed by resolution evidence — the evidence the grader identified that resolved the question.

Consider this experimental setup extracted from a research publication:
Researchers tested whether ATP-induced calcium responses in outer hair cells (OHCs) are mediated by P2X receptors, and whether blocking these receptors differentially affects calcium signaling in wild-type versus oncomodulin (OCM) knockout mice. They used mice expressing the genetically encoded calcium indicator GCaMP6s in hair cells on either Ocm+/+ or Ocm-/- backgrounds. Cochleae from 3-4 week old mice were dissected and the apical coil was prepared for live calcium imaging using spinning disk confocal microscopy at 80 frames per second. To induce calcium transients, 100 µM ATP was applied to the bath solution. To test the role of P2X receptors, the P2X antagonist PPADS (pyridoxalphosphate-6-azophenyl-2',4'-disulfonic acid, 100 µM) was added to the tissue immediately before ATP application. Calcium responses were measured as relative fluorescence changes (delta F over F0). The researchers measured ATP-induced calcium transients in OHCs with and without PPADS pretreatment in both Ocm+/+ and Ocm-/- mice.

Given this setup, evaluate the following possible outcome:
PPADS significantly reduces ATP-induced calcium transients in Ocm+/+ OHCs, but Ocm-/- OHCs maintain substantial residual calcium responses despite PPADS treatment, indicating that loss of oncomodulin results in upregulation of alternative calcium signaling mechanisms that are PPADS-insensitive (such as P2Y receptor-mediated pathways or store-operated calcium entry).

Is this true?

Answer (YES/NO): NO